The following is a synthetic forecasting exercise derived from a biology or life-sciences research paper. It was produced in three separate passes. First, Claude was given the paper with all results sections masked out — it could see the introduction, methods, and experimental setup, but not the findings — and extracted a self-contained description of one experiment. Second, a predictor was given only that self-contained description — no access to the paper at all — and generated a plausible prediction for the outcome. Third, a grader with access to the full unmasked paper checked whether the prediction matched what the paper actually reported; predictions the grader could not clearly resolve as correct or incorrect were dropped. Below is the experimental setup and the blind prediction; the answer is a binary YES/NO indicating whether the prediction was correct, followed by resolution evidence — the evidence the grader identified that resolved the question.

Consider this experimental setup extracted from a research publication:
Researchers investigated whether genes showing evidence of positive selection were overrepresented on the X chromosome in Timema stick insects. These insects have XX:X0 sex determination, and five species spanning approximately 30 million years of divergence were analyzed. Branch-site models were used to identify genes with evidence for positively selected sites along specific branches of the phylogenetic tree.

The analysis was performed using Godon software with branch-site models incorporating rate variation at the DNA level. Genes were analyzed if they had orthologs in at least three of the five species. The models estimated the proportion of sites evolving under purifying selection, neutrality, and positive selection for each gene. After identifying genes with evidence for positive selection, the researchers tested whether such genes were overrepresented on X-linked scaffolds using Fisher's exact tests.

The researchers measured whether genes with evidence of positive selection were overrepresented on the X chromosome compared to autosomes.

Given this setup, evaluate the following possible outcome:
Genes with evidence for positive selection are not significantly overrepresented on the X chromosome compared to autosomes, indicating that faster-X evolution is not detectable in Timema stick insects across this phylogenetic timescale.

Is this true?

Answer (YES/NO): NO